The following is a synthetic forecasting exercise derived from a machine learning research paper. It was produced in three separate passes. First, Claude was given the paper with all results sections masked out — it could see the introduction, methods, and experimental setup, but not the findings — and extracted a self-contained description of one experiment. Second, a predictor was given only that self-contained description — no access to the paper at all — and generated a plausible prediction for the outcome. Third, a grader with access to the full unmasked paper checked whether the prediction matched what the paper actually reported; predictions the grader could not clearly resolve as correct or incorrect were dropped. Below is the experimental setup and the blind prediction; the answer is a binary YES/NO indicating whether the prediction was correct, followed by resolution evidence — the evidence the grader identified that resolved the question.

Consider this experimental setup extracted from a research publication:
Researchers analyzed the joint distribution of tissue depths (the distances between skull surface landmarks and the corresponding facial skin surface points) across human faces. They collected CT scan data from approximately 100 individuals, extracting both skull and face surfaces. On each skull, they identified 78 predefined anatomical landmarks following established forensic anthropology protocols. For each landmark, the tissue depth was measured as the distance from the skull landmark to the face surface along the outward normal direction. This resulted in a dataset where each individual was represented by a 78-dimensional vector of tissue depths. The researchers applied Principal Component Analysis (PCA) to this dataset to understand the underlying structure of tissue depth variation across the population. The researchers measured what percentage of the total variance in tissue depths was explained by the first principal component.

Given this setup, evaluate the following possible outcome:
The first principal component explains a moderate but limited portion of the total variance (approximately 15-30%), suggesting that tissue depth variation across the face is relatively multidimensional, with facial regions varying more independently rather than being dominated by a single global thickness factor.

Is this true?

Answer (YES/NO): NO